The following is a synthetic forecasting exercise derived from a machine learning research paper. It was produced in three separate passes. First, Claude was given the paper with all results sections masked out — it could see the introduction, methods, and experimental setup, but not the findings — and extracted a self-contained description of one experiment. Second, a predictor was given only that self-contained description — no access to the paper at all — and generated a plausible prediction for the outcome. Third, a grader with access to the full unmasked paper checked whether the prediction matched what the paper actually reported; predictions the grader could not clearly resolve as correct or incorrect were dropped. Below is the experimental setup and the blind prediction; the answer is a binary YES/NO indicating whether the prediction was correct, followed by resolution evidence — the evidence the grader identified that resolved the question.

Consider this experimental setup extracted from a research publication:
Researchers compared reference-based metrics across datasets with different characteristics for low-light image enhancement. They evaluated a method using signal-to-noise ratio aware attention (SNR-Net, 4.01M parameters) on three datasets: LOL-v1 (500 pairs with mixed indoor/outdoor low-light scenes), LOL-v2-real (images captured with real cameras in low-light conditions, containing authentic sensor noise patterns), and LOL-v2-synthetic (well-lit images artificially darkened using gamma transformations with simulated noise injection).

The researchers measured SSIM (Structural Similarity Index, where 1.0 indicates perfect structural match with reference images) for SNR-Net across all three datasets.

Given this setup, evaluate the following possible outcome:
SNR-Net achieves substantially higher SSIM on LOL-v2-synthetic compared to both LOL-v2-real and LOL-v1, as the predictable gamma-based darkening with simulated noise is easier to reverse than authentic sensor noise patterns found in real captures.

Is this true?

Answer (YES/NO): YES